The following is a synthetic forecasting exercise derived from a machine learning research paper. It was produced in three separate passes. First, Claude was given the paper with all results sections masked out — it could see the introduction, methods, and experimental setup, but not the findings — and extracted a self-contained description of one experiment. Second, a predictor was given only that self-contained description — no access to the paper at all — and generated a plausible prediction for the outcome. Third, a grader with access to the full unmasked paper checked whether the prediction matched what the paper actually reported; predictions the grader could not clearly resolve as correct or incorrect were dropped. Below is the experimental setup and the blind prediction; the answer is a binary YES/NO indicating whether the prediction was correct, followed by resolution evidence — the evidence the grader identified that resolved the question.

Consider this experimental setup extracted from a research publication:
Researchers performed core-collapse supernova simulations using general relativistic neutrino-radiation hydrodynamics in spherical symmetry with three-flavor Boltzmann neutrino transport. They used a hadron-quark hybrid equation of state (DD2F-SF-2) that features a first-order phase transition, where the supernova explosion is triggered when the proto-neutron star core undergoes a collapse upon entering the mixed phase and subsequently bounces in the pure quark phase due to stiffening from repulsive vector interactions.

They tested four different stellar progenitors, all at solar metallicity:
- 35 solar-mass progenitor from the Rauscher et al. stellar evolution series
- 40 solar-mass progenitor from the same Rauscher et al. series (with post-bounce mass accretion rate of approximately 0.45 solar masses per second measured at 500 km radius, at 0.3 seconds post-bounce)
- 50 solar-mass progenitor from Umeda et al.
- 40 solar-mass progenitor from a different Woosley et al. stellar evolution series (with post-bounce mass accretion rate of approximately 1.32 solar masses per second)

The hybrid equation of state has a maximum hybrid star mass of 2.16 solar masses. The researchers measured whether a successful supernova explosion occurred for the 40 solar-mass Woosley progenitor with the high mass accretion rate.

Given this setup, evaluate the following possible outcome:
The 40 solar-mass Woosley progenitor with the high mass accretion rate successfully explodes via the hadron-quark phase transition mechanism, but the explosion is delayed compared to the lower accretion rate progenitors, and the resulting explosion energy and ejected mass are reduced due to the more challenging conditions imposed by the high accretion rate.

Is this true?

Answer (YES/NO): NO